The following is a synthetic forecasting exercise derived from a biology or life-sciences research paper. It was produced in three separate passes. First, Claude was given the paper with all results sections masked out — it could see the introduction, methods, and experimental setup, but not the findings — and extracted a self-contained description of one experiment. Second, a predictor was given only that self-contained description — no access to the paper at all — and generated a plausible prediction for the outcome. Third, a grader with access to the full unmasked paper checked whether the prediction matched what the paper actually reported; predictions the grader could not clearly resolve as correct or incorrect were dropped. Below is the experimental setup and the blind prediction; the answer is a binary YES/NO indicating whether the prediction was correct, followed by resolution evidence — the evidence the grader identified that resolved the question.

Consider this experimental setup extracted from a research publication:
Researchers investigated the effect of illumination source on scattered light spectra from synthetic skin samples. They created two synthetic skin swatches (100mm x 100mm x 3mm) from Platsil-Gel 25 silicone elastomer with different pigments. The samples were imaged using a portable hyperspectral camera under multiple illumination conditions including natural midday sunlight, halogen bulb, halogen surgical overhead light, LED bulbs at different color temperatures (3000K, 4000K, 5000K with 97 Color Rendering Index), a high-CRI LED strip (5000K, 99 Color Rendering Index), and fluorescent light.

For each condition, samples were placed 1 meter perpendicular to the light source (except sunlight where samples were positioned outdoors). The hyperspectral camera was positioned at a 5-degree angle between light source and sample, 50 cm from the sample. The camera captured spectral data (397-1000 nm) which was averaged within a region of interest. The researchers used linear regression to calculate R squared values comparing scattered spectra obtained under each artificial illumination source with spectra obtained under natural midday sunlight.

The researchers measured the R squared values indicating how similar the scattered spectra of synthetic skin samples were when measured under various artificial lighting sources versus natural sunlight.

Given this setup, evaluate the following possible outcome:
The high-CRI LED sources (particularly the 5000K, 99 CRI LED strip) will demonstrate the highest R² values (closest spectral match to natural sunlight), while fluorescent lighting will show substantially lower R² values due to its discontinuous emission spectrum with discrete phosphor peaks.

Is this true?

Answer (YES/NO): NO